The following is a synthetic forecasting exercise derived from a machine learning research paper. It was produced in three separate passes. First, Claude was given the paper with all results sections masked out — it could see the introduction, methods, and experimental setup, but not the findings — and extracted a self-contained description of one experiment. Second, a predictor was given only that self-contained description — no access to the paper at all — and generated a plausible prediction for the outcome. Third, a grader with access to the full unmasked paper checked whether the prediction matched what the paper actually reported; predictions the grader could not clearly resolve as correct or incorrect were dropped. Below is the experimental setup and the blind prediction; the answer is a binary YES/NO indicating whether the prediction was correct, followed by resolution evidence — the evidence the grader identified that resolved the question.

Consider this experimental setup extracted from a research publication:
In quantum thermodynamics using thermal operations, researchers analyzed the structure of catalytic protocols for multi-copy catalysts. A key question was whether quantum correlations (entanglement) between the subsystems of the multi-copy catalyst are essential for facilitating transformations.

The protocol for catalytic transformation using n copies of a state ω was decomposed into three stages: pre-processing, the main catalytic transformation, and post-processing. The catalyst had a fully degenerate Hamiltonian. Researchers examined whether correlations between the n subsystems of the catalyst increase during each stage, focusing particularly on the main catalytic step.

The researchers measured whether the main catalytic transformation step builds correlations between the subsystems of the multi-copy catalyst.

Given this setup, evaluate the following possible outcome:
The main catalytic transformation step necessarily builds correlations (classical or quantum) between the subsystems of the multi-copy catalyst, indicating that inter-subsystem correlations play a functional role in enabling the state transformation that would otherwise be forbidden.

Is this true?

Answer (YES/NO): NO